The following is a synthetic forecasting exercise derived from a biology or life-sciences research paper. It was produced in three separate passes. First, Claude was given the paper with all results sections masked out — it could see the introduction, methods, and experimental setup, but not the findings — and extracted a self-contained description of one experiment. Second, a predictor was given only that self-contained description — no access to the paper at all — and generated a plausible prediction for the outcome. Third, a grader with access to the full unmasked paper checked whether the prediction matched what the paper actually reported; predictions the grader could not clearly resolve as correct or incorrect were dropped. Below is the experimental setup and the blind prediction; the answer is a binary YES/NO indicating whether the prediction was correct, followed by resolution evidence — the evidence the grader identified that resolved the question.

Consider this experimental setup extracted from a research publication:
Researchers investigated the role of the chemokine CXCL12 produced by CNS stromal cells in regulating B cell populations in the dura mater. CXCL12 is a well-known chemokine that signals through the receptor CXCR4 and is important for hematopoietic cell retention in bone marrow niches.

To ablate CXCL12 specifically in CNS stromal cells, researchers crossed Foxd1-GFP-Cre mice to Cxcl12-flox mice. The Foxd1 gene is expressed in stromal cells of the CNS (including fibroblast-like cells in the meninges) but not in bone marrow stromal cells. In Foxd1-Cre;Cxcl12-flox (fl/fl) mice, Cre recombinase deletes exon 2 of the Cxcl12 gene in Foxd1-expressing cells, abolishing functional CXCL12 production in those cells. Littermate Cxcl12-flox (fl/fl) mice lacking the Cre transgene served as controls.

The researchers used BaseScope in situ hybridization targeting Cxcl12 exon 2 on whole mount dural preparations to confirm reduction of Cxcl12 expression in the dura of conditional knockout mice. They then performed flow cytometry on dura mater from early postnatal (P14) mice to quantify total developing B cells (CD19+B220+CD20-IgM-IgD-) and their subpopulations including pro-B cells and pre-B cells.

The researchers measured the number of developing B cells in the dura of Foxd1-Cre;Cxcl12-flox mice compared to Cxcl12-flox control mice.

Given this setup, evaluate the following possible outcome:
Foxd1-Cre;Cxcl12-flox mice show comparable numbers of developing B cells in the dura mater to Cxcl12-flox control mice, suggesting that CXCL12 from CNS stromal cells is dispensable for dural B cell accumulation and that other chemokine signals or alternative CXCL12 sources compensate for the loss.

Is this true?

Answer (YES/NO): NO